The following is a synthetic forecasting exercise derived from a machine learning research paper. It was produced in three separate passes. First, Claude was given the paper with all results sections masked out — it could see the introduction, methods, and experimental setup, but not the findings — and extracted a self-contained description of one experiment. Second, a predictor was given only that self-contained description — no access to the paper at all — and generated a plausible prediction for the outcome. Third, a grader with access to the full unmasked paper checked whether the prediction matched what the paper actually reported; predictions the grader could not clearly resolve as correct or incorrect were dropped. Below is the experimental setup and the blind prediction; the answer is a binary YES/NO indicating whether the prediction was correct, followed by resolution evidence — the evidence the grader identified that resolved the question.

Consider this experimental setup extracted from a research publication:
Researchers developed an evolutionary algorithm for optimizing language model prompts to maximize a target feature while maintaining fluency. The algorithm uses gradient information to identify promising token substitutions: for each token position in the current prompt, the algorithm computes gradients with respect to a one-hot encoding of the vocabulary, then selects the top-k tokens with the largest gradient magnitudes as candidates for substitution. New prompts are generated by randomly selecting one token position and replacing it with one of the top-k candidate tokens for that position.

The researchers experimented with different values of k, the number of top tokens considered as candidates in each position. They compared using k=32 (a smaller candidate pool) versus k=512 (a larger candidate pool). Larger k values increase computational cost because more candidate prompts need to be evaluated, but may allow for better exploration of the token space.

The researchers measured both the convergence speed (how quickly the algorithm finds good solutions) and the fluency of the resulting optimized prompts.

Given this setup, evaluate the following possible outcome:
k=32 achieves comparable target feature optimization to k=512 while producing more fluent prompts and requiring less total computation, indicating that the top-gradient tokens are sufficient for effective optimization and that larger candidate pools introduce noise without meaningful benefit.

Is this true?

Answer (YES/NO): NO